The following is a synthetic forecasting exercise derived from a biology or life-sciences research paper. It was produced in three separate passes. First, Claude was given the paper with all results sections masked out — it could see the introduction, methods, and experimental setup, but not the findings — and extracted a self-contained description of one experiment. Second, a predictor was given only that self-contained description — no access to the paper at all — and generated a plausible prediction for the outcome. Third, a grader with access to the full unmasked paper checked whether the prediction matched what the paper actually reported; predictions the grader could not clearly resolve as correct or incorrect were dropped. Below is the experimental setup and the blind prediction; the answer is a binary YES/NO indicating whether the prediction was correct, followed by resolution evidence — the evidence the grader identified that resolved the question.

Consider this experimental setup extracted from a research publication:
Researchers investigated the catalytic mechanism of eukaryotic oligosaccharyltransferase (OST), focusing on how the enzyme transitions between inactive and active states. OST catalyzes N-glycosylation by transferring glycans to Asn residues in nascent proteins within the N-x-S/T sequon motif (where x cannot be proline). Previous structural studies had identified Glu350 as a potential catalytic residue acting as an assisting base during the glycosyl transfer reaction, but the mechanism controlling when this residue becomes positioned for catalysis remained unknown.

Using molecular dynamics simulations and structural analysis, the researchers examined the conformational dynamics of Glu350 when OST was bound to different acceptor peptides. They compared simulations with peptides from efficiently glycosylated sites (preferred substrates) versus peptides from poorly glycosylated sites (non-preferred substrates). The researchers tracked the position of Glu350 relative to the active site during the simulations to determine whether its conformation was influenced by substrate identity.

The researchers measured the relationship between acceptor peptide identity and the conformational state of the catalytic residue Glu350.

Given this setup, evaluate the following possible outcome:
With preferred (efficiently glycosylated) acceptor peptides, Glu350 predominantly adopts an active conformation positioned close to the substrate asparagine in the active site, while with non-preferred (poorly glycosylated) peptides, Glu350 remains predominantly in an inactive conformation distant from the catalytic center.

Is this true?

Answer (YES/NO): YES